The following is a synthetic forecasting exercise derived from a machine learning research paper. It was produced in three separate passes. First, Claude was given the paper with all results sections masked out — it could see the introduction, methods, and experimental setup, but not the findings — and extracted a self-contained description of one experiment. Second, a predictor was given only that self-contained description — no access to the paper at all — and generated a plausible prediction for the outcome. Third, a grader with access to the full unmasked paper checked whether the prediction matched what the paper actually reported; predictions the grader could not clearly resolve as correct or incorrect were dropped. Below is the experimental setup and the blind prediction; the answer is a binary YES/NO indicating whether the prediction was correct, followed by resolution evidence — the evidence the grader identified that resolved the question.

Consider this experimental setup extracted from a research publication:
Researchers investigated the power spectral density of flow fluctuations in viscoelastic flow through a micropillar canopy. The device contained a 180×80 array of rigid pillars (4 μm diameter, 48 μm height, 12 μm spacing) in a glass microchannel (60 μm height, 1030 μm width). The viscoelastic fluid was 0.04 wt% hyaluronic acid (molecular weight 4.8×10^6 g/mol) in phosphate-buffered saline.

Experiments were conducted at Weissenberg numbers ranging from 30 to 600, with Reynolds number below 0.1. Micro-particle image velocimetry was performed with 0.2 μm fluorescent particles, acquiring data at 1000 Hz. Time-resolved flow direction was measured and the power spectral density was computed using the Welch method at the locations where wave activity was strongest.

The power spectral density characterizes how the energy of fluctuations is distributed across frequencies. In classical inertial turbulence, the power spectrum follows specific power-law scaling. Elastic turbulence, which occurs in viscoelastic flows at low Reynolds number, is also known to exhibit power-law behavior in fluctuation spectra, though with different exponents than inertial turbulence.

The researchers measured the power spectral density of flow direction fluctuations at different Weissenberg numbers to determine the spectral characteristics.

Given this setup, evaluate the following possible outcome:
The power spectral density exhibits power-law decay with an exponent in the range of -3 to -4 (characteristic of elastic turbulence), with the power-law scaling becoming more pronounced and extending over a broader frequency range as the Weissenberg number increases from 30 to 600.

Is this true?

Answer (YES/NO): NO